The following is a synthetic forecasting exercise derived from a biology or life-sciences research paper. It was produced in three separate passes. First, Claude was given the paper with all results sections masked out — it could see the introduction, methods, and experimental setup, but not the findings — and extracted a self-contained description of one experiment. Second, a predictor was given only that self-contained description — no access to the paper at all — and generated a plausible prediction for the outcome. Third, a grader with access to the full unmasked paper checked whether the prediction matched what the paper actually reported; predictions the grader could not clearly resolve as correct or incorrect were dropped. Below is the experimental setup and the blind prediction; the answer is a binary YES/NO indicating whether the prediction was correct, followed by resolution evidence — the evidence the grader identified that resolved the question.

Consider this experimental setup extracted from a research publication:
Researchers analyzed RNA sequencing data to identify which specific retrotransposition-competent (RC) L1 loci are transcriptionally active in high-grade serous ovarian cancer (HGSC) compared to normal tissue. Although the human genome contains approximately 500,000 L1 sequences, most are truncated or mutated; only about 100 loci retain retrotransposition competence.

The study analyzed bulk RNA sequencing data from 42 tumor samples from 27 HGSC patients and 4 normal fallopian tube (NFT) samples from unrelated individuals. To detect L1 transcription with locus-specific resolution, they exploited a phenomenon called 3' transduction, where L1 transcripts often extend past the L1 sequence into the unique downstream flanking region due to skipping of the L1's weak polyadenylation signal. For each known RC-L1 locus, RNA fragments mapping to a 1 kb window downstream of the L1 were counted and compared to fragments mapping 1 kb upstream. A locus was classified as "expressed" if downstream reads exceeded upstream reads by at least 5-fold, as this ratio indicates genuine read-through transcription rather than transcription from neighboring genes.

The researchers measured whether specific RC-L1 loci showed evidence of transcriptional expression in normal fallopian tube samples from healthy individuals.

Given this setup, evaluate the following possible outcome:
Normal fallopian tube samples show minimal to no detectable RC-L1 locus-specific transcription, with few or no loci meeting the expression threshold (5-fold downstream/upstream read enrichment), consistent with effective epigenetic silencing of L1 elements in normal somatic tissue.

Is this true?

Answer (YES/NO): YES